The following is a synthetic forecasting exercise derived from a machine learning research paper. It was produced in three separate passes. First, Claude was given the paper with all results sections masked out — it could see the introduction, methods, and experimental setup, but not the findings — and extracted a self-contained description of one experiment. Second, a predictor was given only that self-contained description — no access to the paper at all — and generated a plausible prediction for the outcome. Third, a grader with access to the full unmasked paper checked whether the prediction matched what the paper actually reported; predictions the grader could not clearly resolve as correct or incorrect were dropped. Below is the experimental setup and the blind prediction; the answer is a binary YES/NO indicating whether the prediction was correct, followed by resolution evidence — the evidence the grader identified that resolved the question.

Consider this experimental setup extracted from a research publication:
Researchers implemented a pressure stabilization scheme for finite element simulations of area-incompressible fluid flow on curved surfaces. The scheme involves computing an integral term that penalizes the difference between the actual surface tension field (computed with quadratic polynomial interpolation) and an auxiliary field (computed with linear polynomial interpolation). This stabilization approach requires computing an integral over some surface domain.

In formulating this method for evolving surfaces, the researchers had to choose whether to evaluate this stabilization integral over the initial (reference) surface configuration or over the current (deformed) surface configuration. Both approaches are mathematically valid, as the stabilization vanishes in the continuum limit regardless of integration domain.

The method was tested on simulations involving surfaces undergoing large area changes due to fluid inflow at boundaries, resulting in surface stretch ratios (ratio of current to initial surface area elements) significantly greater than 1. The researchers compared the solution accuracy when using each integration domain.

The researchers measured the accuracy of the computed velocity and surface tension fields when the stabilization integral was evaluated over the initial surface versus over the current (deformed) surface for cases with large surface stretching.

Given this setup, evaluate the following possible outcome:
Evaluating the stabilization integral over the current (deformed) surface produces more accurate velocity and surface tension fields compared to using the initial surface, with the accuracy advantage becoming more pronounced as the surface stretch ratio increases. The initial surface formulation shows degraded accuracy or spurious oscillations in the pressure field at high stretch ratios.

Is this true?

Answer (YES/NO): YES